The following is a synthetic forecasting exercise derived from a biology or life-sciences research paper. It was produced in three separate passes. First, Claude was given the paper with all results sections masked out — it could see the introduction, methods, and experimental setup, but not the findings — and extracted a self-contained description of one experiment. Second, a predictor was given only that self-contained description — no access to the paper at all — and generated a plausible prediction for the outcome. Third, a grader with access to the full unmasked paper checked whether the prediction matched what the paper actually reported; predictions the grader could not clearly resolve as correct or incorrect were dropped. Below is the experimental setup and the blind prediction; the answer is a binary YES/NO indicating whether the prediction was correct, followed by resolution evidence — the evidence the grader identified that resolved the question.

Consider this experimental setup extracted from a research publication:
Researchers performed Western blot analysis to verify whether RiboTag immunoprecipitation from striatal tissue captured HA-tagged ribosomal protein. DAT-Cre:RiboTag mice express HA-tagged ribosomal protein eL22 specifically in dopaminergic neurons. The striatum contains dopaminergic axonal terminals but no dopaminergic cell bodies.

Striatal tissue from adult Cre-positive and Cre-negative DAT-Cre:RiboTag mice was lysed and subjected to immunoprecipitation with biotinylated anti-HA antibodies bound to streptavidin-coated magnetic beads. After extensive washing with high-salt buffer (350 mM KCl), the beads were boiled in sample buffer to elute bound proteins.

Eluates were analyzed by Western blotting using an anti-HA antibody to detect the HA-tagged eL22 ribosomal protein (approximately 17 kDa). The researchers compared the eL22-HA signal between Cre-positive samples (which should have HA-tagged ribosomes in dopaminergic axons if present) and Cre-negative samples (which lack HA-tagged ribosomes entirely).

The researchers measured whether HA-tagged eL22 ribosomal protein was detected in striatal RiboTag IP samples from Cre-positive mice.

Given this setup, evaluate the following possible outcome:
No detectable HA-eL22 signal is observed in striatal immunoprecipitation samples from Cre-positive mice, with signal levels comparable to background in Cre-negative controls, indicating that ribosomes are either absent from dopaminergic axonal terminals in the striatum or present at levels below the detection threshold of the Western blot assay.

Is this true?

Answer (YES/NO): NO